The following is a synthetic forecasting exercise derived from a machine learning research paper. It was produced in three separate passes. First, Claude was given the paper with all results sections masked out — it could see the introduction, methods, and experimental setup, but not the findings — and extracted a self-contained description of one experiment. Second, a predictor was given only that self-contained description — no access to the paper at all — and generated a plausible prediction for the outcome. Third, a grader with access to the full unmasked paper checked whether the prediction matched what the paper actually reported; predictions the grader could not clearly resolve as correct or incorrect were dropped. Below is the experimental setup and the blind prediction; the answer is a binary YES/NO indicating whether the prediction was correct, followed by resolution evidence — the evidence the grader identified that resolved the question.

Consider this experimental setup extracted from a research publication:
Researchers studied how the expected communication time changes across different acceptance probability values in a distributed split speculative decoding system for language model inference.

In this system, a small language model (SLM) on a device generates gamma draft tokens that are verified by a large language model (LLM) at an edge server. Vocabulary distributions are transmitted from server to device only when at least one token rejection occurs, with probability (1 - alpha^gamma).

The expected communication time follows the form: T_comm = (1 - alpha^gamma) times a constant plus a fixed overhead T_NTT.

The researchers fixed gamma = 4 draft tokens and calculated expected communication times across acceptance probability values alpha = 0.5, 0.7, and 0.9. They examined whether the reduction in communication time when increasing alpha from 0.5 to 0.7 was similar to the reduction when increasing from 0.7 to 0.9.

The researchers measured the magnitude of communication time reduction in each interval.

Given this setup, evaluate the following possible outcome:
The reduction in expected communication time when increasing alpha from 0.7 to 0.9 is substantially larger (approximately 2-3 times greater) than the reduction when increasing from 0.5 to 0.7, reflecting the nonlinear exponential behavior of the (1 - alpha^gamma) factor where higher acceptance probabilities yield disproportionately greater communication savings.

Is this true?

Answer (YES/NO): YES